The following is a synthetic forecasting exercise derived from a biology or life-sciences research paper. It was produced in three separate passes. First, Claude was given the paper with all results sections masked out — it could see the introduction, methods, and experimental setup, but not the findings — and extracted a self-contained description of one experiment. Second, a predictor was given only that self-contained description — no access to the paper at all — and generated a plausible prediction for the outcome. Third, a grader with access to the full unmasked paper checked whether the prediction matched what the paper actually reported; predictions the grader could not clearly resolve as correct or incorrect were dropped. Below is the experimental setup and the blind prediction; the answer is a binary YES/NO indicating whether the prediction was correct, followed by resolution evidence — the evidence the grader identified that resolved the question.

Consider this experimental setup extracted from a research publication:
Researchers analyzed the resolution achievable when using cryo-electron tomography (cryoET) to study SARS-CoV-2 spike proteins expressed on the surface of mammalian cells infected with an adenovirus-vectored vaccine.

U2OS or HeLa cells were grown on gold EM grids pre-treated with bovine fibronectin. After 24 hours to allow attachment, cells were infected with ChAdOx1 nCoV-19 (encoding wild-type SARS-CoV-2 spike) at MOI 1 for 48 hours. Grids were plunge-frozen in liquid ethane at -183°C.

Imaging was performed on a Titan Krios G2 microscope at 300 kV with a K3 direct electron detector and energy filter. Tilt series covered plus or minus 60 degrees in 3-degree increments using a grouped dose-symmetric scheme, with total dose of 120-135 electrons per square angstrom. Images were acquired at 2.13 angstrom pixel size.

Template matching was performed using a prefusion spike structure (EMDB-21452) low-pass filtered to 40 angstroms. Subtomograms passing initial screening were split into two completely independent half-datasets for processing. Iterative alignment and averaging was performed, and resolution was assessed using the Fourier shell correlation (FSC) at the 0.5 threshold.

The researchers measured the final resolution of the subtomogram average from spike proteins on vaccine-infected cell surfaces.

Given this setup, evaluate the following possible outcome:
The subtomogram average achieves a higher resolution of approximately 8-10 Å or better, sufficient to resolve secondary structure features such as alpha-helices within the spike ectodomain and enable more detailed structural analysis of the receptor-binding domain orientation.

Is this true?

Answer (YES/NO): NO